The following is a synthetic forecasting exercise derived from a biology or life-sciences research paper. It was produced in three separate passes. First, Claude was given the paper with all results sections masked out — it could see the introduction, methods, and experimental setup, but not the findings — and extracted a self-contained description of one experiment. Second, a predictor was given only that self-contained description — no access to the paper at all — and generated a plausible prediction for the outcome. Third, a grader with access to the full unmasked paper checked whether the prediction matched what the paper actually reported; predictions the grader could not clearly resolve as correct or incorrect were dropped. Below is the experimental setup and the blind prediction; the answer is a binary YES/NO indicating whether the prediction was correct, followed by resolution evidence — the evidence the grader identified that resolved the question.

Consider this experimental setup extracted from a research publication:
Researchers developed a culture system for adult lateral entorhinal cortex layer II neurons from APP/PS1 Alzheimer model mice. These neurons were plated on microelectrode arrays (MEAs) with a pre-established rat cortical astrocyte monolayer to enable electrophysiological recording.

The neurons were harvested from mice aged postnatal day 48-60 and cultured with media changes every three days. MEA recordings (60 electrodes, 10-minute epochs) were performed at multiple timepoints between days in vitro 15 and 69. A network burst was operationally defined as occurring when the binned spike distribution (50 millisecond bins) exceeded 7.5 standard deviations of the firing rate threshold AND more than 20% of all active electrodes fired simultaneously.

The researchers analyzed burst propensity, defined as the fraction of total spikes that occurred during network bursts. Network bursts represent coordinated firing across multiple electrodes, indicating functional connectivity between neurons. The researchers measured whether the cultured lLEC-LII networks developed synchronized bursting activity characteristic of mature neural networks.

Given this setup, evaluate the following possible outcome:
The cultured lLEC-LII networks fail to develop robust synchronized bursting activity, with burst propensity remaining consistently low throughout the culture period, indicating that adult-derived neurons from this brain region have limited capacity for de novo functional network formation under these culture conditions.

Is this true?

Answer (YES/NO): NO